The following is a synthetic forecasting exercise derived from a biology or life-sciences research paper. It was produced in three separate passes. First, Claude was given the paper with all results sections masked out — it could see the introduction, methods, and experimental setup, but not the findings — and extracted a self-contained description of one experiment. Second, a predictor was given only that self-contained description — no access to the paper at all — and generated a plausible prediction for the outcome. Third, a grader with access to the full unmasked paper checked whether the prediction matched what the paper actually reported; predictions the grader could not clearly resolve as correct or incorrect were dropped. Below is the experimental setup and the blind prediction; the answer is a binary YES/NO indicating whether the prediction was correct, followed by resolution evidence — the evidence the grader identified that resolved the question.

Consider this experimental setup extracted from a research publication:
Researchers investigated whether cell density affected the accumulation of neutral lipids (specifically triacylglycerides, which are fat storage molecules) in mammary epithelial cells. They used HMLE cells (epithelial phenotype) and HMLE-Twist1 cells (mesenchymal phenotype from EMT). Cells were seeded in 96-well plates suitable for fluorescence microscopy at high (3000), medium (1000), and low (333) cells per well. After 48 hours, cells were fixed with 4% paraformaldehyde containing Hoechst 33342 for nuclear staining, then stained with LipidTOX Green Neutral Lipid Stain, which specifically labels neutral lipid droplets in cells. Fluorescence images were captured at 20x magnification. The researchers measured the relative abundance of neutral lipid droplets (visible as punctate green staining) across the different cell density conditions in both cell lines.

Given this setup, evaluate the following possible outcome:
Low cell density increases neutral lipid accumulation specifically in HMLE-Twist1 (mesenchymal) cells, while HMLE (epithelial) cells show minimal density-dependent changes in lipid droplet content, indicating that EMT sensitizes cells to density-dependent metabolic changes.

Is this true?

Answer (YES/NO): NO